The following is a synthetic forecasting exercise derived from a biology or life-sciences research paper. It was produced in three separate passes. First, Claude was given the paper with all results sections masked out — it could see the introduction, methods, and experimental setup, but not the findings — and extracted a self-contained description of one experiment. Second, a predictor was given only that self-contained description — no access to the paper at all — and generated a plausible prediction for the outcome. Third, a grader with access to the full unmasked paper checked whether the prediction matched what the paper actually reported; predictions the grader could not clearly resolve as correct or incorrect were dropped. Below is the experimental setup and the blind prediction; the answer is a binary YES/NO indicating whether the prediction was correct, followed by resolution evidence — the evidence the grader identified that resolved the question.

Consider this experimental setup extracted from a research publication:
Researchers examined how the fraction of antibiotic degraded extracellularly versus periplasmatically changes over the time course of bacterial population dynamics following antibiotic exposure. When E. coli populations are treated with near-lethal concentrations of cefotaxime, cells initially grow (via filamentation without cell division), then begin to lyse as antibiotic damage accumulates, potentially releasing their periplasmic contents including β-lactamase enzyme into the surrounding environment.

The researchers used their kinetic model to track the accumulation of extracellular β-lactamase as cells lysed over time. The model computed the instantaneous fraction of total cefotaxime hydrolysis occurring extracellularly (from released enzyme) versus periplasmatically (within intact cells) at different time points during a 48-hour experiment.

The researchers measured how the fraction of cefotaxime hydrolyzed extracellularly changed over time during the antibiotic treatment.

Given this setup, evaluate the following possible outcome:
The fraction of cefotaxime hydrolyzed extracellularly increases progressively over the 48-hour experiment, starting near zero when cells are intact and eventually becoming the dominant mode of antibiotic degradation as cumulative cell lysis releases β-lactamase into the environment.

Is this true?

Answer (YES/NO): NO